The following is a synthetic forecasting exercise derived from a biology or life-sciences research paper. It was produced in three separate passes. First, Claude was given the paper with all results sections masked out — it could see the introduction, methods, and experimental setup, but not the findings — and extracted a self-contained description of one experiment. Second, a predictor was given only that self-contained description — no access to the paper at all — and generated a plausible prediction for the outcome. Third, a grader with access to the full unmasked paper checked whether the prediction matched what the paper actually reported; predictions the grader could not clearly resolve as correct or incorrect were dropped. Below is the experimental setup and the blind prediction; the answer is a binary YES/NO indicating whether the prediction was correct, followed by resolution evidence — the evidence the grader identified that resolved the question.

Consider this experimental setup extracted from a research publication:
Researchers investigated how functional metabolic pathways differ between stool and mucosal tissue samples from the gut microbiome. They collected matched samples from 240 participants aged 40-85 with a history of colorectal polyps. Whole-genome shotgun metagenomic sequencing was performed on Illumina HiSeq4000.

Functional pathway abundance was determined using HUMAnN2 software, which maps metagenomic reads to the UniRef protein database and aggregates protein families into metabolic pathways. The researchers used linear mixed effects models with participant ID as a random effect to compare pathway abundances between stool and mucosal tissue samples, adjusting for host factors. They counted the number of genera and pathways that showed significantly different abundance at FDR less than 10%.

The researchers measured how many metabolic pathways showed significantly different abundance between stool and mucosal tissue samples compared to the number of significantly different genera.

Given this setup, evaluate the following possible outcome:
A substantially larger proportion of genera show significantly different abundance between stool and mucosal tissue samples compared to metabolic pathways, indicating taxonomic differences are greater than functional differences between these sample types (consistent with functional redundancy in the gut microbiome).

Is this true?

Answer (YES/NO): YES